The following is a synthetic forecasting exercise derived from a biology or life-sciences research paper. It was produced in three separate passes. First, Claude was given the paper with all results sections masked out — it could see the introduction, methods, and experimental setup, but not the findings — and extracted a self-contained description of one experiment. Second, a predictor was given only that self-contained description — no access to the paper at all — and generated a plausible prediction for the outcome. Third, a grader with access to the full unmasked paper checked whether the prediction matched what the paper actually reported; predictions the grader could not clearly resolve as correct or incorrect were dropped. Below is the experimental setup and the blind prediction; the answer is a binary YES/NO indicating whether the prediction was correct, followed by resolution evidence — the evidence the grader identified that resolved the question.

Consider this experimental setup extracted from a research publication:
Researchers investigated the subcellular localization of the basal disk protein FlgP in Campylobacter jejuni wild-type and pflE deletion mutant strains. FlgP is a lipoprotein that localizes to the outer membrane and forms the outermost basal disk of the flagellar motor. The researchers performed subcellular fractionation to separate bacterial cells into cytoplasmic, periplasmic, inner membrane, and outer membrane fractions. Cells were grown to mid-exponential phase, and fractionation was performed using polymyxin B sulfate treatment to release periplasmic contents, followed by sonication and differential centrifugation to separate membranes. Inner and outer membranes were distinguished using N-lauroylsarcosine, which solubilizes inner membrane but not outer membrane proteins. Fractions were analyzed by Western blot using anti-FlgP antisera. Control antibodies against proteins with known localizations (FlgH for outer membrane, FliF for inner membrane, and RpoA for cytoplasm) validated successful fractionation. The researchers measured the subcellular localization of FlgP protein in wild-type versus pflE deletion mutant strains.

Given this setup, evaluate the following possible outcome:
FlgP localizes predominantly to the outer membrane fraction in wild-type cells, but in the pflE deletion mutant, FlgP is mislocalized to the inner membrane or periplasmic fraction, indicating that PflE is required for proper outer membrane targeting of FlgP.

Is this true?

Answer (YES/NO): YES